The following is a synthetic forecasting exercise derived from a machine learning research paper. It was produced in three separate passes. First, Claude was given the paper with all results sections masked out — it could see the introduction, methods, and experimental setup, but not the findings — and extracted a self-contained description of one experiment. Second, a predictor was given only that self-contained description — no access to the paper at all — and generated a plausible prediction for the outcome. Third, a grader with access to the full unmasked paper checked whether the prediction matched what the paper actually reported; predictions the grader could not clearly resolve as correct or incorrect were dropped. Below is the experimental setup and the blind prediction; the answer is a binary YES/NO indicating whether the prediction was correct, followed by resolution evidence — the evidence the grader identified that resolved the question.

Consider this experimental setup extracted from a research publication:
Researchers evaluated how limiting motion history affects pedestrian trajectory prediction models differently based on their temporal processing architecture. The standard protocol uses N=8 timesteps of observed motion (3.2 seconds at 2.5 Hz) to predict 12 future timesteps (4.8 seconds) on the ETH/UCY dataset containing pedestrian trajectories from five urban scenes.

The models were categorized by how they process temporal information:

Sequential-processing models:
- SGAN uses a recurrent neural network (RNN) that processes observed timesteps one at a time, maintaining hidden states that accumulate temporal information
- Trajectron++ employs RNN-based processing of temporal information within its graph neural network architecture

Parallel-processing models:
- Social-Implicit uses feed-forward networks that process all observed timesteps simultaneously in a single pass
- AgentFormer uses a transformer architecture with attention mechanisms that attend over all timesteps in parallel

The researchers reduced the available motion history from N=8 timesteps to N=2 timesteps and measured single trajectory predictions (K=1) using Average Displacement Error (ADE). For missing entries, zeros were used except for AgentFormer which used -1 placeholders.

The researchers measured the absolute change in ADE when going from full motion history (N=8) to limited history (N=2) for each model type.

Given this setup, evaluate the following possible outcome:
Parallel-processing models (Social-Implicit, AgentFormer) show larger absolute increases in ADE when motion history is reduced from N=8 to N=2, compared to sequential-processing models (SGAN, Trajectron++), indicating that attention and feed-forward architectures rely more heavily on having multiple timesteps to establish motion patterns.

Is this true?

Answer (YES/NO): NO